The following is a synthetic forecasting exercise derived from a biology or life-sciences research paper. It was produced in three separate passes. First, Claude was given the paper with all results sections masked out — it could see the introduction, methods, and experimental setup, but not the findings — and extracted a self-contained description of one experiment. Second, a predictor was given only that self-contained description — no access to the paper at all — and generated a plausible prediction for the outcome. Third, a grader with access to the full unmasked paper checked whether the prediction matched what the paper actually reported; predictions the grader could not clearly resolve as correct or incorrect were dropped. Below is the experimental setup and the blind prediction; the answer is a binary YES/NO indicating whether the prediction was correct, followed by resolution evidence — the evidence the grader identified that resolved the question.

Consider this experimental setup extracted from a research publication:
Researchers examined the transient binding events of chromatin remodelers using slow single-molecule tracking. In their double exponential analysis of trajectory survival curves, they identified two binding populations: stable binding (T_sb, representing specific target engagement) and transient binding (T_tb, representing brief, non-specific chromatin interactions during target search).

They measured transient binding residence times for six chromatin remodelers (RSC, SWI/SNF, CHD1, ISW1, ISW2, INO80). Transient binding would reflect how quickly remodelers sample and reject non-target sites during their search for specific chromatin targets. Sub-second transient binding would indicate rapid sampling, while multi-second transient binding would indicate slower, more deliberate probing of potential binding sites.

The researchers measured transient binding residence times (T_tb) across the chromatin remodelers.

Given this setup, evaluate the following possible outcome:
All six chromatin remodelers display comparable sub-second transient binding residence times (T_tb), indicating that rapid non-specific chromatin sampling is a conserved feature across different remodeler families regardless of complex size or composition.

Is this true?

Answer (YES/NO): YES